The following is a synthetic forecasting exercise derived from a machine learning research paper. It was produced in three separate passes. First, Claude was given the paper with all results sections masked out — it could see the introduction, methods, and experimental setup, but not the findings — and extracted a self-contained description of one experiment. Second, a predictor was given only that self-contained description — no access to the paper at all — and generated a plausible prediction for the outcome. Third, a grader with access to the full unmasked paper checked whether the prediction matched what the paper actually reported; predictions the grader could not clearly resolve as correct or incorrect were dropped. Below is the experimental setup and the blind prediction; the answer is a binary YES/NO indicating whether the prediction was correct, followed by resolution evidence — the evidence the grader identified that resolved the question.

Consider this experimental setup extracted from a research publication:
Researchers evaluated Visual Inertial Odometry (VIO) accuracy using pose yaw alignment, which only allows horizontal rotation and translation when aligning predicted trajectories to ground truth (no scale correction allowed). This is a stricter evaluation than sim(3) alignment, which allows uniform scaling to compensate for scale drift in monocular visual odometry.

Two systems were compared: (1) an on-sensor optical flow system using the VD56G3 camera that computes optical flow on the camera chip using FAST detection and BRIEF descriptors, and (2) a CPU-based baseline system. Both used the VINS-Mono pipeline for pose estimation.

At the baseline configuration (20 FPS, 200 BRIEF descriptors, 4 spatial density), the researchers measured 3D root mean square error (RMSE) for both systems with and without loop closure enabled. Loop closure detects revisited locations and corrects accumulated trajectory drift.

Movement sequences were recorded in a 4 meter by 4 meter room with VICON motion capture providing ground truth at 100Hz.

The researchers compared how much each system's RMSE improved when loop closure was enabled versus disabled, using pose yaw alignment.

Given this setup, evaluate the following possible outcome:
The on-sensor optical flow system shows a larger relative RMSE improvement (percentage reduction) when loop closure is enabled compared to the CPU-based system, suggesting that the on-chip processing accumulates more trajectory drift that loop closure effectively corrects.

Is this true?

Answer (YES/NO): NO